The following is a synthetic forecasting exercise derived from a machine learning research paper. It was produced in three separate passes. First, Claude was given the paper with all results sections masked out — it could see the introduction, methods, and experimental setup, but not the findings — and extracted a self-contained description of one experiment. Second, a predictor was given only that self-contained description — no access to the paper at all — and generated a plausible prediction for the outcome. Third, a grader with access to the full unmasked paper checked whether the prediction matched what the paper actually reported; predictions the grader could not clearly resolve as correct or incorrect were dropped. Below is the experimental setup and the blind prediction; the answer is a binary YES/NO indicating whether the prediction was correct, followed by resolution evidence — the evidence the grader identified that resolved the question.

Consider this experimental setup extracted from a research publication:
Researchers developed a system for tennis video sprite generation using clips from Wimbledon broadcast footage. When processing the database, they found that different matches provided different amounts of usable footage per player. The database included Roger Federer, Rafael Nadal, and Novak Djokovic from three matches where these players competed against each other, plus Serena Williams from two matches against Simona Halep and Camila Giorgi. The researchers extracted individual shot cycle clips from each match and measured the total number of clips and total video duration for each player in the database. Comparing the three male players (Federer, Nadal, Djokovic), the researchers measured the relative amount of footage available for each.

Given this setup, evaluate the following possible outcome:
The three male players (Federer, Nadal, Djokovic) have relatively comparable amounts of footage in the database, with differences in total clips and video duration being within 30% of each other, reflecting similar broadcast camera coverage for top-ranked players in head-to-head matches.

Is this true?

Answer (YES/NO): NO